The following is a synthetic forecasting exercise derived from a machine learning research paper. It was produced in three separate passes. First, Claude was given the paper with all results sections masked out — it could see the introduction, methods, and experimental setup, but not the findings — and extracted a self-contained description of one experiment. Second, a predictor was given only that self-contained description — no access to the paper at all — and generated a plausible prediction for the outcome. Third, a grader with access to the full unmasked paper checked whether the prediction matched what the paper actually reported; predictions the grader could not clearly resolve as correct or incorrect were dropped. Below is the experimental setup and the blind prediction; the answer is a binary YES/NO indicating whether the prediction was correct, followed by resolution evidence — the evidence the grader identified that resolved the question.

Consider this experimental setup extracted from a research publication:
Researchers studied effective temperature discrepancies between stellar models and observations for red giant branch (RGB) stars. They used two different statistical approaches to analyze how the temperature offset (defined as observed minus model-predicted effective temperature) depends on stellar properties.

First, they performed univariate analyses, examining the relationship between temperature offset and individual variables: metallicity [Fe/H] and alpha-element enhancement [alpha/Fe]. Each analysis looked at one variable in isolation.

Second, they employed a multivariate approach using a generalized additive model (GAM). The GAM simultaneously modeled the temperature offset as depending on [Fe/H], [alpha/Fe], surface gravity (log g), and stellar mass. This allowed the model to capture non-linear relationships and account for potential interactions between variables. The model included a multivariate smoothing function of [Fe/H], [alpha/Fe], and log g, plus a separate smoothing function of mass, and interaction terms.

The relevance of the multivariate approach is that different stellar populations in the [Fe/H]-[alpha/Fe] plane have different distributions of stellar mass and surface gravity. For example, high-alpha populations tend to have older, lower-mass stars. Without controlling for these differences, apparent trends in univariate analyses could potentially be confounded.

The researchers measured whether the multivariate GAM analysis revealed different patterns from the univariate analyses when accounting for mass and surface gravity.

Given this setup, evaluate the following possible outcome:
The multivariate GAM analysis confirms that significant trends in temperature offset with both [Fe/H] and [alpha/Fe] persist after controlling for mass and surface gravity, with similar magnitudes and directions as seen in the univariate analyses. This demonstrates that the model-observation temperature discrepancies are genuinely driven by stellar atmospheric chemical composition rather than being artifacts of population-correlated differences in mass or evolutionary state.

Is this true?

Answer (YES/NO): NO